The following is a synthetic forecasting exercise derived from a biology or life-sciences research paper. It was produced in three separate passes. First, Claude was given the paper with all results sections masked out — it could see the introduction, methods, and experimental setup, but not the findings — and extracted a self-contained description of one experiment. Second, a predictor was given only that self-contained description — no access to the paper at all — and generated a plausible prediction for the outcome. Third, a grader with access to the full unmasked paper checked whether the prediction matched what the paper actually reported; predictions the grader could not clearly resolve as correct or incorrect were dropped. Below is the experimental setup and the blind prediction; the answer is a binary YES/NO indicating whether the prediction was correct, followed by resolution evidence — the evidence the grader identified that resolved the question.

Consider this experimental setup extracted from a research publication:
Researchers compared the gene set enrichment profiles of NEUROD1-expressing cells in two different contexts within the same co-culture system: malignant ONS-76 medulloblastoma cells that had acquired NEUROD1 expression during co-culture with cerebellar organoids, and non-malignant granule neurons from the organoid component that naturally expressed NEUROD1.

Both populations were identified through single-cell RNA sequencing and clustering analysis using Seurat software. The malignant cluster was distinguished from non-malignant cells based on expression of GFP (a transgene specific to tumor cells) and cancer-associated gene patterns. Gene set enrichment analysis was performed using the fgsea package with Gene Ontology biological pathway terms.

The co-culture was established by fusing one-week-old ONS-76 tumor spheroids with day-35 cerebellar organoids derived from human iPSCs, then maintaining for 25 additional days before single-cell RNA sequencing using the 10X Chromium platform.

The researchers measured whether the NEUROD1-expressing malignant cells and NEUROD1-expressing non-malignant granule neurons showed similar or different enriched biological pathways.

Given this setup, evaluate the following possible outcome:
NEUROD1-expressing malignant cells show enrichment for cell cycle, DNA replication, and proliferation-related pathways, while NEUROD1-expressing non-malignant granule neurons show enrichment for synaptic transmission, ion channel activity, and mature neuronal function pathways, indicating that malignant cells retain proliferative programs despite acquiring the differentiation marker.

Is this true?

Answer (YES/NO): YES